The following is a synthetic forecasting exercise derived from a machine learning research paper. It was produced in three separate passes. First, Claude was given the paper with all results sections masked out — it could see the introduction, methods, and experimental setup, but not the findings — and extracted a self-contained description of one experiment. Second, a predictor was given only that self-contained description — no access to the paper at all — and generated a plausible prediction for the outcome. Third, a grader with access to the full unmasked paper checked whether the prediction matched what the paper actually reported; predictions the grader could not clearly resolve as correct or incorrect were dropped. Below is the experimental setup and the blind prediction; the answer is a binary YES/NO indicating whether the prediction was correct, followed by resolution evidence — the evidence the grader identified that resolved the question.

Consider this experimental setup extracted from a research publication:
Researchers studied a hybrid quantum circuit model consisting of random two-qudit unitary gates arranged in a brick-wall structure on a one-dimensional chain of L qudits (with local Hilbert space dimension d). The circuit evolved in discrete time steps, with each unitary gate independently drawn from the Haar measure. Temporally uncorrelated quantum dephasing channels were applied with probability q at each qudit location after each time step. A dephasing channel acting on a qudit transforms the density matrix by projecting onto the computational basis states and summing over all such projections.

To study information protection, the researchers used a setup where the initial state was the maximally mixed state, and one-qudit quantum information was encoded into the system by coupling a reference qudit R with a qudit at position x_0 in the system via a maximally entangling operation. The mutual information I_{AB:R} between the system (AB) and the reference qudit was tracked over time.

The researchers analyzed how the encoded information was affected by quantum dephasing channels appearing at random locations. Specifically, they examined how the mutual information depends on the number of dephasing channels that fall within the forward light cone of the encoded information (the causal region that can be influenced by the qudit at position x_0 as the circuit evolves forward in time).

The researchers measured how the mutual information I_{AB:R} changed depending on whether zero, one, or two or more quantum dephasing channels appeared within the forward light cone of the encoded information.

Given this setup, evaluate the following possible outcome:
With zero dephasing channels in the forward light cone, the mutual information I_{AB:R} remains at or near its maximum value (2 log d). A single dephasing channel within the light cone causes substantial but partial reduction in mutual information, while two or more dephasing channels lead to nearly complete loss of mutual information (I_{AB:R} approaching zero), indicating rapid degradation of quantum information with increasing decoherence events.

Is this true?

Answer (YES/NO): YES